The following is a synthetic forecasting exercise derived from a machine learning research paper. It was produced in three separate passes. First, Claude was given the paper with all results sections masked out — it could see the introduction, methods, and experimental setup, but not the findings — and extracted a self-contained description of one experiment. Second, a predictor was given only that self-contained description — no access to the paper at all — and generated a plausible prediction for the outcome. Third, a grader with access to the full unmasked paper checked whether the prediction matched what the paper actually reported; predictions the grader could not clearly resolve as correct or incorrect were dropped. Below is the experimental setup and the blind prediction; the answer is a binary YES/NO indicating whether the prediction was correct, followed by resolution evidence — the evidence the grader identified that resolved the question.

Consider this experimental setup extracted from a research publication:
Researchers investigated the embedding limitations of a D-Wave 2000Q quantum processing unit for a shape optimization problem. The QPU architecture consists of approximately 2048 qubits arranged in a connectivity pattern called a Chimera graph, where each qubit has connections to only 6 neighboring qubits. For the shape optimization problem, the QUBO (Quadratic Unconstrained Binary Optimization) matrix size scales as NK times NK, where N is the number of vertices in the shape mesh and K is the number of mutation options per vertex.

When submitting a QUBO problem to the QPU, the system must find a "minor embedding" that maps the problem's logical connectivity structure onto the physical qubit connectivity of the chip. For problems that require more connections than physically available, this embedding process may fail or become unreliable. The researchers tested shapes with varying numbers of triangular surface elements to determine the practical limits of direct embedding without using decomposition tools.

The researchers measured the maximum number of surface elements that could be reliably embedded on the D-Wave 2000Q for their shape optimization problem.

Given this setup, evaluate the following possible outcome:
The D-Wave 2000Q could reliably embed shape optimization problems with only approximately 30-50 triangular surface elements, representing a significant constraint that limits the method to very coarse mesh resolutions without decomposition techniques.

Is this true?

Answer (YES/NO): YES